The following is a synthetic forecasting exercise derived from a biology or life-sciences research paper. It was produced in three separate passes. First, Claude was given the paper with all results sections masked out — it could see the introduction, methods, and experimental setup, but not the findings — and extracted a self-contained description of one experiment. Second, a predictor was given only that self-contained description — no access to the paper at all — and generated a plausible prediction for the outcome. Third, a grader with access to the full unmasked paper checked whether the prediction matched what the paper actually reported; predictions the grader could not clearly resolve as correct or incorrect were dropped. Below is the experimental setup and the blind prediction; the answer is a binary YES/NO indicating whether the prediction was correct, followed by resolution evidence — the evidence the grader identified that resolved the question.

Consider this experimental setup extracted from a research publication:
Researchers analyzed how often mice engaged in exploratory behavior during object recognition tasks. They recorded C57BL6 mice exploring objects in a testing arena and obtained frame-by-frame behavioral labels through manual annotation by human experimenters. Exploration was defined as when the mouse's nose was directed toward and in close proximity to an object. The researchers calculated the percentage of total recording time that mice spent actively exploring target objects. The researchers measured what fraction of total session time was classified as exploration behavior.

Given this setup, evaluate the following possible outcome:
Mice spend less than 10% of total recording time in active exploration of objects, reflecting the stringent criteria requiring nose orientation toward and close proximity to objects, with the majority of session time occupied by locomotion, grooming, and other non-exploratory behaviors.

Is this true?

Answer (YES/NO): YES